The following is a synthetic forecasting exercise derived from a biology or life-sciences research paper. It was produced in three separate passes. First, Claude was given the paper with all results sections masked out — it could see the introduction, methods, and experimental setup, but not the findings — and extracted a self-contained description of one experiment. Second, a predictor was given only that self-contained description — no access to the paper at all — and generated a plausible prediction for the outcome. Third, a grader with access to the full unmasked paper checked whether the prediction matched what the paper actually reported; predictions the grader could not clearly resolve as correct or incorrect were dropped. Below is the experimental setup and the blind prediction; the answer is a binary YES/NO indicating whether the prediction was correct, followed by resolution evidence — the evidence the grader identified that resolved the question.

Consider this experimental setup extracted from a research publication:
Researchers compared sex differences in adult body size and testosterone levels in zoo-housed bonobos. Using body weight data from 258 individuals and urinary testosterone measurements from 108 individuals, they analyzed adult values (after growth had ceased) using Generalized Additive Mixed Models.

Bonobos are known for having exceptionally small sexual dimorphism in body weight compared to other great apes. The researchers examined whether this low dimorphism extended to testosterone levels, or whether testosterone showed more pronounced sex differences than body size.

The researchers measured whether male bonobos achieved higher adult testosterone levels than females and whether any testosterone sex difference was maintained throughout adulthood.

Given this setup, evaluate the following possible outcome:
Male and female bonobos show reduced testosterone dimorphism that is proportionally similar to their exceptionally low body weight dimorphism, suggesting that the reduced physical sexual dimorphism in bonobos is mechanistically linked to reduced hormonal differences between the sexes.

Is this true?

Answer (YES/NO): NO